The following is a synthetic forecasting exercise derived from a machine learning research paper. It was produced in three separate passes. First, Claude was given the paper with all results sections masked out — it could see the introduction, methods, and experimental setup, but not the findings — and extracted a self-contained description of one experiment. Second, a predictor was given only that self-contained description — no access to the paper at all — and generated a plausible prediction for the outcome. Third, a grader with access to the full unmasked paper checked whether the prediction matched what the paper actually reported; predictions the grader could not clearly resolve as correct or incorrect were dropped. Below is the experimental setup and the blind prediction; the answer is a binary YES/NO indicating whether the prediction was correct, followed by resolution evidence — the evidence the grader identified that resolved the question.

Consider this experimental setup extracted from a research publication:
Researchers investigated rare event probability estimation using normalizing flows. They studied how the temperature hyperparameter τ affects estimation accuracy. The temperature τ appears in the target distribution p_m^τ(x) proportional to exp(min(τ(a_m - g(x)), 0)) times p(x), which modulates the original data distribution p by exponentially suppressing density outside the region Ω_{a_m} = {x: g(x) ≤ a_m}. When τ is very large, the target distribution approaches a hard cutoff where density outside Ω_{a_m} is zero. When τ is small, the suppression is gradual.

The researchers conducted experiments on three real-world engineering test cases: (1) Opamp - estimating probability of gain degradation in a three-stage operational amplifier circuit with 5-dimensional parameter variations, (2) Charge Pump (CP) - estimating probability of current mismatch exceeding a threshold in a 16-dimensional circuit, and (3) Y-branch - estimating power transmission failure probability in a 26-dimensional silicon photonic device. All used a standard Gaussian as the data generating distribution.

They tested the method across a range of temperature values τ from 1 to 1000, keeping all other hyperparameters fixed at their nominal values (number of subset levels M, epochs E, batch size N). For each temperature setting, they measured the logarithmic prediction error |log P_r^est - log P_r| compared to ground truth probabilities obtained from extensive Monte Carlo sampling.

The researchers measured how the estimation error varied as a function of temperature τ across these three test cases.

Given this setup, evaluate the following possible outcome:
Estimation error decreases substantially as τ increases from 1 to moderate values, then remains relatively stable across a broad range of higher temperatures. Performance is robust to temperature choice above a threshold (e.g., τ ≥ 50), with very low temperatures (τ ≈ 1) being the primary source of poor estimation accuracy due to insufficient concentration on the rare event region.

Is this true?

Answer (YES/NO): NO